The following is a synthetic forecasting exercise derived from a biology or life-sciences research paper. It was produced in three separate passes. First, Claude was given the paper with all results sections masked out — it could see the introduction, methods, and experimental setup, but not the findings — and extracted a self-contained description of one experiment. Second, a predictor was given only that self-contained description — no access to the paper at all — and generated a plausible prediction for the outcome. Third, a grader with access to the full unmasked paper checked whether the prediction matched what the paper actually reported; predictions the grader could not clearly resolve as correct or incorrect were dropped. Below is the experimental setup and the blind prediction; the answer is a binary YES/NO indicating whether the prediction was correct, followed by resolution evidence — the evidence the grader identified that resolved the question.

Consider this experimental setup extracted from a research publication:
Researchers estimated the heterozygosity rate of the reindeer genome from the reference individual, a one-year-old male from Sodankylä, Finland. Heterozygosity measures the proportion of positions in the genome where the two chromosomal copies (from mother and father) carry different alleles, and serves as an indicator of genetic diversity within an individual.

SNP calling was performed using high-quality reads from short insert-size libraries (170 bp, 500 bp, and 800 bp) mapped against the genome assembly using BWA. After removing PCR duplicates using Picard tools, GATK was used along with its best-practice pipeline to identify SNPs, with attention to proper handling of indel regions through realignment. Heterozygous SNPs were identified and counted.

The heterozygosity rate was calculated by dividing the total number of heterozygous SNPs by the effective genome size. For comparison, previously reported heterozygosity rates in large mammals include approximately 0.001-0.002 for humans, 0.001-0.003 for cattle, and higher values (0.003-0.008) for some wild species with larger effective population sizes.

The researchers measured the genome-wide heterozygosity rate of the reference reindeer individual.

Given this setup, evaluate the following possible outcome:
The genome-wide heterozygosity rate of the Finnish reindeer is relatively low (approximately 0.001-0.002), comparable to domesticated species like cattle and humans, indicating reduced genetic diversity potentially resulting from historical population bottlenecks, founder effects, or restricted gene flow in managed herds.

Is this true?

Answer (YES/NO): NO